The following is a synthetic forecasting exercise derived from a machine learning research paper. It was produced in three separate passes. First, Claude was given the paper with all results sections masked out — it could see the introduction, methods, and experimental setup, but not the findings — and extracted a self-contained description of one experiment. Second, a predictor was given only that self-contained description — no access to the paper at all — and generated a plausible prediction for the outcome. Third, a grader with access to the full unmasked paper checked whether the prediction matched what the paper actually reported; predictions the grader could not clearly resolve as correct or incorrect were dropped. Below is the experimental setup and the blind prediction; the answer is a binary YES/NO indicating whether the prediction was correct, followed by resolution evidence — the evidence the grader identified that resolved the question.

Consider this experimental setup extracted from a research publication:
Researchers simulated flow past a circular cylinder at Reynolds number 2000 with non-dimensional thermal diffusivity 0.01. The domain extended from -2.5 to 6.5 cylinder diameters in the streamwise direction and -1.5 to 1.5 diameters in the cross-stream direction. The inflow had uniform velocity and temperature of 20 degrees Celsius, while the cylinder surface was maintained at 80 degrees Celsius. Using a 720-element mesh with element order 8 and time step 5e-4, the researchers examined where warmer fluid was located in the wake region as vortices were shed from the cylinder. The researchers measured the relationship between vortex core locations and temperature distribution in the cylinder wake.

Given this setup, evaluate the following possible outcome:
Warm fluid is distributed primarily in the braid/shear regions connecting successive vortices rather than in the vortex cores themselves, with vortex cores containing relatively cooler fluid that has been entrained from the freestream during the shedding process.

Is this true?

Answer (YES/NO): NO